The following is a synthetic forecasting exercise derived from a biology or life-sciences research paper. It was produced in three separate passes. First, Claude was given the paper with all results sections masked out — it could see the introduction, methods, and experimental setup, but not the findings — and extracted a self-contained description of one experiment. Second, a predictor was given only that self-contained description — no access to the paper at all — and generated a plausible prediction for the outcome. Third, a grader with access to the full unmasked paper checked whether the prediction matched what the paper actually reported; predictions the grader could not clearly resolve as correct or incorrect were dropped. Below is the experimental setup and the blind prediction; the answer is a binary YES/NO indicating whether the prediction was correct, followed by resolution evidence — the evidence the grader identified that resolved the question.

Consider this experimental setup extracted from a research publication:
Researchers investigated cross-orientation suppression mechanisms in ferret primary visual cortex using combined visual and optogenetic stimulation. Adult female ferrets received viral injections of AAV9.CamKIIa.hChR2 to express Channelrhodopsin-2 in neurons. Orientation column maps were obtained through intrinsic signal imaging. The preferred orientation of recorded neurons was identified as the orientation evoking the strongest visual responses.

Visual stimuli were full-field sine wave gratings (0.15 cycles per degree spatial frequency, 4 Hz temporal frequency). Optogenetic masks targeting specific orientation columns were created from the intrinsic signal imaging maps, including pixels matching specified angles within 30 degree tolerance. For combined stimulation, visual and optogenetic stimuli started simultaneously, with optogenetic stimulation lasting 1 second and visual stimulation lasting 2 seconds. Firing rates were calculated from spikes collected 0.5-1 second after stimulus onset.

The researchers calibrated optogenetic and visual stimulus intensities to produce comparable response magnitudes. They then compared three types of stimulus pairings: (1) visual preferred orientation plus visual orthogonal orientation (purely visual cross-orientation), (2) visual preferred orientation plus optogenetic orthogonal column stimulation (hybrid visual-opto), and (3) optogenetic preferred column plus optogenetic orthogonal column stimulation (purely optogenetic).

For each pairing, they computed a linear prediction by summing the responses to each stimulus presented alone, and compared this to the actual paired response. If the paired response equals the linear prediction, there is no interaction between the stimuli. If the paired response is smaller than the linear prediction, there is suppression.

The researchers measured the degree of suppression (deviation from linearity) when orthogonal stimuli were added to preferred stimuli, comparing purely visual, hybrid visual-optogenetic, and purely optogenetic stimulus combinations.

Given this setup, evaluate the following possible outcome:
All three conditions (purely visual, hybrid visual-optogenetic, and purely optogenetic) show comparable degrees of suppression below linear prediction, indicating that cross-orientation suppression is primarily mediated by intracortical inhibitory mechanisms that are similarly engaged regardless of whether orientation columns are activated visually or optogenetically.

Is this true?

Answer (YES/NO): NO